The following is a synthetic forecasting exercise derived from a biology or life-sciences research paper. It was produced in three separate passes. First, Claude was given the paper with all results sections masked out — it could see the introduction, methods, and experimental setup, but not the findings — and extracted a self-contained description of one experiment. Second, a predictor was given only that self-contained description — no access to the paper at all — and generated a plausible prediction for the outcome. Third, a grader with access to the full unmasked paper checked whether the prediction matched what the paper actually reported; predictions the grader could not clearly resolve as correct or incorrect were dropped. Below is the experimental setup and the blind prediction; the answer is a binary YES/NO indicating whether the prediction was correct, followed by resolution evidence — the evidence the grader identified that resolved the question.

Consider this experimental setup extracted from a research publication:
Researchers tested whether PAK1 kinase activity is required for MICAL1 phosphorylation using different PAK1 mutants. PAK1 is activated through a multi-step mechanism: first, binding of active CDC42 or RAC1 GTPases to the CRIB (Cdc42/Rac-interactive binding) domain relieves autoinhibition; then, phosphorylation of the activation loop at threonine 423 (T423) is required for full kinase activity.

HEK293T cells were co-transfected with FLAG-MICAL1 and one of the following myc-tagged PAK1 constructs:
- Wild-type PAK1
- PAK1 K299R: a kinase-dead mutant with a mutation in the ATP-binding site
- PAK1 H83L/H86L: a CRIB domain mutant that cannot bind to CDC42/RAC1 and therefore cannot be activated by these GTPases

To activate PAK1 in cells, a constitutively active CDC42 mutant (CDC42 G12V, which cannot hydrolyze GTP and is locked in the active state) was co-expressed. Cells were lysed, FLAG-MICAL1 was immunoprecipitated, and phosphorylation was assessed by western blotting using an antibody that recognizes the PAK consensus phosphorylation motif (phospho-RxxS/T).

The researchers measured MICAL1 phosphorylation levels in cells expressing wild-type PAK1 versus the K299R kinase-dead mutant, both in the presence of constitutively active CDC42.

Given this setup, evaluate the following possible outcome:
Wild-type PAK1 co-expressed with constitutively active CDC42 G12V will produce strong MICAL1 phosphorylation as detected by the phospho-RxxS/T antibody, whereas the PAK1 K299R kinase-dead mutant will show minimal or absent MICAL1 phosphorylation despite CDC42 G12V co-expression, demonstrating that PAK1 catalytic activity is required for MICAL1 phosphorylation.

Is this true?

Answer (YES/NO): YES